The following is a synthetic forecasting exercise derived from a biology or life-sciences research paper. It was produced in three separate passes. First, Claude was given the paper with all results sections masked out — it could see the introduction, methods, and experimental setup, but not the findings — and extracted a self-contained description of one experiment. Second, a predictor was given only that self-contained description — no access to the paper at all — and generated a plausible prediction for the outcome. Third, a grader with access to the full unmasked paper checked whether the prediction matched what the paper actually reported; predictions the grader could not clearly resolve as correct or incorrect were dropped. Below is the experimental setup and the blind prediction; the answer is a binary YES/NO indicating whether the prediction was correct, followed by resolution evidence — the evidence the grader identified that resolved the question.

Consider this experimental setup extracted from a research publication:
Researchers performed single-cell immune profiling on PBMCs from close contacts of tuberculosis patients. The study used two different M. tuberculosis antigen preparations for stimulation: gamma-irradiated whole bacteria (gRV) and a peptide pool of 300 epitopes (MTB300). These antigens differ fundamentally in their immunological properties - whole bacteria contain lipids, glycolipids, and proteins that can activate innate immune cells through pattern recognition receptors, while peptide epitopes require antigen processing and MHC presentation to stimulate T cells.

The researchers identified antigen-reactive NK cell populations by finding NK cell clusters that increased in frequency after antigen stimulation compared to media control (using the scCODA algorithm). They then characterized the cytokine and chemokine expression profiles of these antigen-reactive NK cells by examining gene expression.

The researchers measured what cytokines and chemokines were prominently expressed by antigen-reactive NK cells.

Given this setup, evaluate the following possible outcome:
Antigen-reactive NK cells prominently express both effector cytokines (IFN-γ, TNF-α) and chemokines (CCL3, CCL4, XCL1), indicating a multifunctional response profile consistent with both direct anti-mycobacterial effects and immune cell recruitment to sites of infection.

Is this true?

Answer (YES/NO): NO